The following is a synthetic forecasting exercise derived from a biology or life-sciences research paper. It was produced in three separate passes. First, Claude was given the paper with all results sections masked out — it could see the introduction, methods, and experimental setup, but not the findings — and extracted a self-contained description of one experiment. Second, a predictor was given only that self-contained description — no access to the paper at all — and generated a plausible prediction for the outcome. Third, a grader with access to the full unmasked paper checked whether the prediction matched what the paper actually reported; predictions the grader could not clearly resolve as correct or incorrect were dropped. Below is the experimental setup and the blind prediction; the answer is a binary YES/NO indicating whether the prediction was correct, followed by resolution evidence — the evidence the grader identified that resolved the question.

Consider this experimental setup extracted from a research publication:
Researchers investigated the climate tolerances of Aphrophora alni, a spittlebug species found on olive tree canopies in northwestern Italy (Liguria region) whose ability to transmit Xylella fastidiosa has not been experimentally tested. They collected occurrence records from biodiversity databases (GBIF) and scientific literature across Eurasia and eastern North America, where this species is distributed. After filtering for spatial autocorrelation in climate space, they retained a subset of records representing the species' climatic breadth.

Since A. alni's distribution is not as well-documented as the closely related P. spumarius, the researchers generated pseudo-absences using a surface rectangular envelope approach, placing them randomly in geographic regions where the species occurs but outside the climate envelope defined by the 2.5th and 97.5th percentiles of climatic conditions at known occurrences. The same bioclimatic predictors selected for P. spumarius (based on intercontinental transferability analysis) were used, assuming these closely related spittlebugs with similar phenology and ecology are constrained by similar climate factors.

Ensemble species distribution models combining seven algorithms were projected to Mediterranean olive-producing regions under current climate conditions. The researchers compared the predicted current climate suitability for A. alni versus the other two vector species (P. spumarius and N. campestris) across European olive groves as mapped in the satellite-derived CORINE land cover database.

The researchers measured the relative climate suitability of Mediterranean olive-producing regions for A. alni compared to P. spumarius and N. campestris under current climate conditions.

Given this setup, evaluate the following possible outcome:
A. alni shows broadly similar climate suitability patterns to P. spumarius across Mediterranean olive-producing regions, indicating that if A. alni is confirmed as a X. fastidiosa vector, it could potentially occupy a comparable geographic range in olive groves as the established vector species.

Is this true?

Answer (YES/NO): NO